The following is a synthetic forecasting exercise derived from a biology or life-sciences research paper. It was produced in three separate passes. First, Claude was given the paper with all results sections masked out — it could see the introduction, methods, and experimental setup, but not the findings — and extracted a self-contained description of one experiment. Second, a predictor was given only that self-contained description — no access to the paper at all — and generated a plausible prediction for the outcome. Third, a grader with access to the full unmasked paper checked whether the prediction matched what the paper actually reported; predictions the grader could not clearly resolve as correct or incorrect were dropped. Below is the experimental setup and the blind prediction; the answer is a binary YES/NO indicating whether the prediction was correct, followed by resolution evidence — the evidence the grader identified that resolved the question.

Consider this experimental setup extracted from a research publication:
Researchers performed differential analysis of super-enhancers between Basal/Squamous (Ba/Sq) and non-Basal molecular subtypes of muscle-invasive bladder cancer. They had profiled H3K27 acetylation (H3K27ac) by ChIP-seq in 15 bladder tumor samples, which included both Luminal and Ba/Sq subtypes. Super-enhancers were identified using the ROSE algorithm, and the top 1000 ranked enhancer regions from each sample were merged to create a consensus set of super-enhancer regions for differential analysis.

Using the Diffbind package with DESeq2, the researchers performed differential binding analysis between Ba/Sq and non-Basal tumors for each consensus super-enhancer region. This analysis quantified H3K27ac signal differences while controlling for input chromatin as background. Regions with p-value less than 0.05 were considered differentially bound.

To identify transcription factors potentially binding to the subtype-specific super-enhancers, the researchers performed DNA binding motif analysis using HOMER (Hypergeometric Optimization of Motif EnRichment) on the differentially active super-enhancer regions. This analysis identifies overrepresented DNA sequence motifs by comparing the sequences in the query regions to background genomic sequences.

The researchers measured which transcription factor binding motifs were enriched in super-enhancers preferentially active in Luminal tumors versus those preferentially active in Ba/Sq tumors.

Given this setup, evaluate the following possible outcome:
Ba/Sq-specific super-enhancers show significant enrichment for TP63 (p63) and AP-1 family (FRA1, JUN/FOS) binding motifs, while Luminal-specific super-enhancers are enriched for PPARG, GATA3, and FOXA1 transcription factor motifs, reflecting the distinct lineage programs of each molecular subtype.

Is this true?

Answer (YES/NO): NO